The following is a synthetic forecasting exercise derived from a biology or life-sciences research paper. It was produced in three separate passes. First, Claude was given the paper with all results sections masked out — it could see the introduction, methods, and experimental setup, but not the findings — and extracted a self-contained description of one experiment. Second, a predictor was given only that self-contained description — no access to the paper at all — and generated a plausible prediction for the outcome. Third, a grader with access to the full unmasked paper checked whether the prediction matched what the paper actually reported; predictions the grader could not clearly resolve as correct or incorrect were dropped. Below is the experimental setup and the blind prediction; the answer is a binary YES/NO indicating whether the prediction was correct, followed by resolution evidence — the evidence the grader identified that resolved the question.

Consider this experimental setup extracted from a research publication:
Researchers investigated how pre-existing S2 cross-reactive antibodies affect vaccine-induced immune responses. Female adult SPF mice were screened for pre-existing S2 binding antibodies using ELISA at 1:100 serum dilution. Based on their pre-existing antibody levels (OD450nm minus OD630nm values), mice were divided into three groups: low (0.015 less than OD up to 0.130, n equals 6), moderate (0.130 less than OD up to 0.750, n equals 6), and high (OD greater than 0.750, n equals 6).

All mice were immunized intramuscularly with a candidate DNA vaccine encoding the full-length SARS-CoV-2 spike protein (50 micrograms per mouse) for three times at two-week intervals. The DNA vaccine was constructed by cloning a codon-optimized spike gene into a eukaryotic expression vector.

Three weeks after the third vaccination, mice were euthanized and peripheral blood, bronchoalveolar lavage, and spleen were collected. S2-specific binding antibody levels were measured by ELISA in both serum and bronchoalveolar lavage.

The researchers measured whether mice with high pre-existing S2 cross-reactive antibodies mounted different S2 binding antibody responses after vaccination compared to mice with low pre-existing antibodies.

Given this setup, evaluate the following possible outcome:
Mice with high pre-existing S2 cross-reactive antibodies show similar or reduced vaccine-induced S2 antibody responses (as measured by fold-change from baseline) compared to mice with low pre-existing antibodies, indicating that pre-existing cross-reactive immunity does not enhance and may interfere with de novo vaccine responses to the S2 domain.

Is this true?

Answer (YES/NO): NO